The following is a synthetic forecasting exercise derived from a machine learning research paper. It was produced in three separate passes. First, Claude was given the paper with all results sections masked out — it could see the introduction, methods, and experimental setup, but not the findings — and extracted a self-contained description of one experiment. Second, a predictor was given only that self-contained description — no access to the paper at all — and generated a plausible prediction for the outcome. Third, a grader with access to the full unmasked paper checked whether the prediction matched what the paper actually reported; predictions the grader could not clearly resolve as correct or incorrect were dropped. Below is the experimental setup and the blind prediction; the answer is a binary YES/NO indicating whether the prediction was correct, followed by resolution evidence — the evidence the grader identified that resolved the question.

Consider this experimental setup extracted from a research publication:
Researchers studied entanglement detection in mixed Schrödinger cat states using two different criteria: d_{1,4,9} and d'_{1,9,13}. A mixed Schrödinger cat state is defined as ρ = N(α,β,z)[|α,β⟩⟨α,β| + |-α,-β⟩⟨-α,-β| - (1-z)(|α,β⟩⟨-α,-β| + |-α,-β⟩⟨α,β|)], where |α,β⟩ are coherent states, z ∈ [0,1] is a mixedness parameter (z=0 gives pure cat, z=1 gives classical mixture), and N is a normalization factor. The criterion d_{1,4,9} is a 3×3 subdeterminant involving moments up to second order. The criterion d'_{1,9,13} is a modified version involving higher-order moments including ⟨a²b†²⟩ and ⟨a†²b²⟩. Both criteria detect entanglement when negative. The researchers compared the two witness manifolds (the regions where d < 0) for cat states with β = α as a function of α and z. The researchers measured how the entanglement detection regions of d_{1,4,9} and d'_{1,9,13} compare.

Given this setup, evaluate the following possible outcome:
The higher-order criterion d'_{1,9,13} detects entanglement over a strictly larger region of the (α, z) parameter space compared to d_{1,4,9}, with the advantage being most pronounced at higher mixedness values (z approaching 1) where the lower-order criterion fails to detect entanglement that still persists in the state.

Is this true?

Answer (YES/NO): NO